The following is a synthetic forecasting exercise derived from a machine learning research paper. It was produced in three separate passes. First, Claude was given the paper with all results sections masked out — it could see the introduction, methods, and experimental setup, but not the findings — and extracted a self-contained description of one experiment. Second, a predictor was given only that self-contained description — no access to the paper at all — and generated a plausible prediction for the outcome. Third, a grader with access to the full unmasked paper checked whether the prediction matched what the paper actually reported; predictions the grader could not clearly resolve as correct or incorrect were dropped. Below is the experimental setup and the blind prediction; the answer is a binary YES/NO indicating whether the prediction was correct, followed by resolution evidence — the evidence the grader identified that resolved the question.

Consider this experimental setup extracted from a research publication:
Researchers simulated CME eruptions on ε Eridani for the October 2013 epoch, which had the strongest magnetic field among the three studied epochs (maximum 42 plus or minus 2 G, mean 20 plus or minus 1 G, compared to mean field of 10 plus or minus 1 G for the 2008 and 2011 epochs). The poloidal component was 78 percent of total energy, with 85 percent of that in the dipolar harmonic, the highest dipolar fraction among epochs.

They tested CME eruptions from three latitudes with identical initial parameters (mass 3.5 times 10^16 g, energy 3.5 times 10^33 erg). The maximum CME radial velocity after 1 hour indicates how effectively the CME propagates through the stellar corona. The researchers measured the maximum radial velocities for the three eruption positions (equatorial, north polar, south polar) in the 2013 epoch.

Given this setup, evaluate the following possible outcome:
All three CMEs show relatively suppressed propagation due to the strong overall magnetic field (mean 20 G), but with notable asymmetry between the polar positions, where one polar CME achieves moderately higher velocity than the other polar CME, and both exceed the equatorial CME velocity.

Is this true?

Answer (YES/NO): NO